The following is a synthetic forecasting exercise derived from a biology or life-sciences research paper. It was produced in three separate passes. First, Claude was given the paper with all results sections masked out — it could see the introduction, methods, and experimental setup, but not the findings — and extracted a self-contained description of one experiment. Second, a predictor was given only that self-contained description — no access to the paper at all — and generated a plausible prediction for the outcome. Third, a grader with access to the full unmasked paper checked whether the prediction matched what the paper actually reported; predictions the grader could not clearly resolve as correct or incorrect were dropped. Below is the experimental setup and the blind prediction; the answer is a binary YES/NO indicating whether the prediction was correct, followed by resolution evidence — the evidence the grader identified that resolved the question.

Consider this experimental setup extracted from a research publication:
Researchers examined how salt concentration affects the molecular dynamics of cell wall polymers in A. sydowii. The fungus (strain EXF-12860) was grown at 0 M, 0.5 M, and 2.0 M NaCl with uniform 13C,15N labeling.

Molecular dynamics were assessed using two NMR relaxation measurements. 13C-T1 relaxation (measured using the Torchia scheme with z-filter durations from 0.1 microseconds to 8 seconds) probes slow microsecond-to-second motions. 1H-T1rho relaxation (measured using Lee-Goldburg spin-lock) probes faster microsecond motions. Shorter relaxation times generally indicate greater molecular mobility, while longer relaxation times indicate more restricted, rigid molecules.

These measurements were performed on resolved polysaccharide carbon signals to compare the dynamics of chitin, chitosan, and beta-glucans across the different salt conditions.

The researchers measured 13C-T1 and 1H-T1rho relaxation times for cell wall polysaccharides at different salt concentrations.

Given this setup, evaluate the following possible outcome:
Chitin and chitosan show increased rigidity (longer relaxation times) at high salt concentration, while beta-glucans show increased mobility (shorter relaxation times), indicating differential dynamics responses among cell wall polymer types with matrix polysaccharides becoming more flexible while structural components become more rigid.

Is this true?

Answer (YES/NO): NO